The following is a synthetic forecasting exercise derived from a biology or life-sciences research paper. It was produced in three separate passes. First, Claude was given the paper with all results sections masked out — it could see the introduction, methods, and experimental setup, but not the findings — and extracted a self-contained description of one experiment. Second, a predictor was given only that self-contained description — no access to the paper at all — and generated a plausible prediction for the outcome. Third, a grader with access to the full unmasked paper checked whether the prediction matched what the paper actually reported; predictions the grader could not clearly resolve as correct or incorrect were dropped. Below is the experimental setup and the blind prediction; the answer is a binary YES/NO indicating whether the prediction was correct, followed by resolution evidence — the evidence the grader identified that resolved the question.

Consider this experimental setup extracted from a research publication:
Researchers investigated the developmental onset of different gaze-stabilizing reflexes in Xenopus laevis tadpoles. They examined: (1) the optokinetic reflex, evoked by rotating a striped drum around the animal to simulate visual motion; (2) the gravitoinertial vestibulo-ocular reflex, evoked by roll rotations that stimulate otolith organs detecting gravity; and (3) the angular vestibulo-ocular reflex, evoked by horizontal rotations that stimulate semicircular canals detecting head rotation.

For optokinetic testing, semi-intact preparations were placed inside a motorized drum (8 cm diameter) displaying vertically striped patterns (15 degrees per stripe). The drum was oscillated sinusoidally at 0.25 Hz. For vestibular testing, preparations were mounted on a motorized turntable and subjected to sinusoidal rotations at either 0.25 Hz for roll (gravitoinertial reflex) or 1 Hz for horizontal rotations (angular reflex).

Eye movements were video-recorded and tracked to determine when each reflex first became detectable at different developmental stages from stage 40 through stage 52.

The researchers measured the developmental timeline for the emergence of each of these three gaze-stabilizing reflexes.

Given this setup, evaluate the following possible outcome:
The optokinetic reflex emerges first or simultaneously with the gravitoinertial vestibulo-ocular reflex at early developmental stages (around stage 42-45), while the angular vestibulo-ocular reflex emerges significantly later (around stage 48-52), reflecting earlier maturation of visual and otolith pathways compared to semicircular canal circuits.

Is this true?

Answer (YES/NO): YES